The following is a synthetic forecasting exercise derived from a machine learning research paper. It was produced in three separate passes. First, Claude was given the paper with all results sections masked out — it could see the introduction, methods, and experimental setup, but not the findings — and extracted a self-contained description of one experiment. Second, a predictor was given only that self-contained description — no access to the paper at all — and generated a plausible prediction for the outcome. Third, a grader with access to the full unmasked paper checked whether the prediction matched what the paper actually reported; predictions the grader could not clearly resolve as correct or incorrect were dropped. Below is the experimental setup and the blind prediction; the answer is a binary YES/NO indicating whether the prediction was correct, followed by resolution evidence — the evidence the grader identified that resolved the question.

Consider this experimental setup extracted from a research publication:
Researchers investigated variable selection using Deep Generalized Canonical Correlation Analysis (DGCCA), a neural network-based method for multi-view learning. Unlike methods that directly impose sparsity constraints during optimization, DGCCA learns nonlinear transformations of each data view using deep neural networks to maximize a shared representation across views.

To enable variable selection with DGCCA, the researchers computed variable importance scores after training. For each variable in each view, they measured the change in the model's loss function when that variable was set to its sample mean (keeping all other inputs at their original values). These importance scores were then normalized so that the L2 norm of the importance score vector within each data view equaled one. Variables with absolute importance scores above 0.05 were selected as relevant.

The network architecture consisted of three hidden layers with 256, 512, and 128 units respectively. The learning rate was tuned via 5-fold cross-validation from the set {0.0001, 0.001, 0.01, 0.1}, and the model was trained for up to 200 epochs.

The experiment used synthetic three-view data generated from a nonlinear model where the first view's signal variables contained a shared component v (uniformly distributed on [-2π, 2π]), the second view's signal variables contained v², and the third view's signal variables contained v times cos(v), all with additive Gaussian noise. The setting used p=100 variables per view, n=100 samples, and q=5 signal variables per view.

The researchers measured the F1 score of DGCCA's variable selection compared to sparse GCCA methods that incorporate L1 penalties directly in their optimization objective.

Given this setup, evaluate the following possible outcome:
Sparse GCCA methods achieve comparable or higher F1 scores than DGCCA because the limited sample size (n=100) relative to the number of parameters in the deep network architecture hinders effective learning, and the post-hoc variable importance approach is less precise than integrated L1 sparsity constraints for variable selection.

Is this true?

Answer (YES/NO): YES